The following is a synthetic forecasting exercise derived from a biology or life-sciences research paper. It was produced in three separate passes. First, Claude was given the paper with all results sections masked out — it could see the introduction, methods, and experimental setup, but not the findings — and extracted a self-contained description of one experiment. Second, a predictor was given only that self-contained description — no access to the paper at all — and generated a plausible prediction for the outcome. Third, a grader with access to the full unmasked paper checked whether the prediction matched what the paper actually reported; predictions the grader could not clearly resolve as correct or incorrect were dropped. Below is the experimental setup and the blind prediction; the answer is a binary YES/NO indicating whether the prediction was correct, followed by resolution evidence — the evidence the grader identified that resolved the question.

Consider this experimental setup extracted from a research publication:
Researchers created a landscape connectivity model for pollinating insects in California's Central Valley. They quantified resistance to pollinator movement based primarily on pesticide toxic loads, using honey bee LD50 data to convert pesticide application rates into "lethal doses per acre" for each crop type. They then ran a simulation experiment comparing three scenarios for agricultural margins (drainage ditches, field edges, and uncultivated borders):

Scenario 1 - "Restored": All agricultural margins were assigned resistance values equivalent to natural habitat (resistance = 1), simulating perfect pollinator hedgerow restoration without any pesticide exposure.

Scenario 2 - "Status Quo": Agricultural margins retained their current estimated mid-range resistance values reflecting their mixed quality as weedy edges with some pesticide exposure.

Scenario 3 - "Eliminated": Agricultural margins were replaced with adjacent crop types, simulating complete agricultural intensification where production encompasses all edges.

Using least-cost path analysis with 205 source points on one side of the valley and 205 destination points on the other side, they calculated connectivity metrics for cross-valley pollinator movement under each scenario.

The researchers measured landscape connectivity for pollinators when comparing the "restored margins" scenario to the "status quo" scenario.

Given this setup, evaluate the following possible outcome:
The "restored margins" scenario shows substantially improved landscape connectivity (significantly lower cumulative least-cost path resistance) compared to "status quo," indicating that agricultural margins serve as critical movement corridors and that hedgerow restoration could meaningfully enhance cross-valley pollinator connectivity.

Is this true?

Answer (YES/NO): YES